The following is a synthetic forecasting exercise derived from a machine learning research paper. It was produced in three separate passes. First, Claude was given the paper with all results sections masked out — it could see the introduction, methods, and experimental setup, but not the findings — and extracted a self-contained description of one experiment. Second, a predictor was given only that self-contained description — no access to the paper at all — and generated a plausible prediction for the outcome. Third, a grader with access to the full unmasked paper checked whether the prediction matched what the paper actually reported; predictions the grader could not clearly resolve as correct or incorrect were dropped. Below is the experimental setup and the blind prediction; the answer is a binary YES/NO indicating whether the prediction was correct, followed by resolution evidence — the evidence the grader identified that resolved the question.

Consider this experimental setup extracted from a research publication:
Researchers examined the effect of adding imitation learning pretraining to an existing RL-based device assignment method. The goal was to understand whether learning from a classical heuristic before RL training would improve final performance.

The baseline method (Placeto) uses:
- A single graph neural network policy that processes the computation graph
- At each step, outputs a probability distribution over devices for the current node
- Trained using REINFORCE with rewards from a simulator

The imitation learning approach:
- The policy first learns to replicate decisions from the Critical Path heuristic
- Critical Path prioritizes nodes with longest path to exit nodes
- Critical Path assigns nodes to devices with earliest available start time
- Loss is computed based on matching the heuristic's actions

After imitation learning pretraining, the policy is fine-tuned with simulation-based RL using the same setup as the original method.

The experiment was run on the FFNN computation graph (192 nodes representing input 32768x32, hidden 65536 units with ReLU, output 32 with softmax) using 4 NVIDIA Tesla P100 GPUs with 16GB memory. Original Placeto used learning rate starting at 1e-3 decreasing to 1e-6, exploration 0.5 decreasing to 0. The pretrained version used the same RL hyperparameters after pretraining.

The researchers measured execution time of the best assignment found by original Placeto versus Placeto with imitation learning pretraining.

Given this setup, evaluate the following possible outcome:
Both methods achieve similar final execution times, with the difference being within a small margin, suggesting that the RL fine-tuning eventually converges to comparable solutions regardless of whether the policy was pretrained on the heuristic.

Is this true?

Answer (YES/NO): NO